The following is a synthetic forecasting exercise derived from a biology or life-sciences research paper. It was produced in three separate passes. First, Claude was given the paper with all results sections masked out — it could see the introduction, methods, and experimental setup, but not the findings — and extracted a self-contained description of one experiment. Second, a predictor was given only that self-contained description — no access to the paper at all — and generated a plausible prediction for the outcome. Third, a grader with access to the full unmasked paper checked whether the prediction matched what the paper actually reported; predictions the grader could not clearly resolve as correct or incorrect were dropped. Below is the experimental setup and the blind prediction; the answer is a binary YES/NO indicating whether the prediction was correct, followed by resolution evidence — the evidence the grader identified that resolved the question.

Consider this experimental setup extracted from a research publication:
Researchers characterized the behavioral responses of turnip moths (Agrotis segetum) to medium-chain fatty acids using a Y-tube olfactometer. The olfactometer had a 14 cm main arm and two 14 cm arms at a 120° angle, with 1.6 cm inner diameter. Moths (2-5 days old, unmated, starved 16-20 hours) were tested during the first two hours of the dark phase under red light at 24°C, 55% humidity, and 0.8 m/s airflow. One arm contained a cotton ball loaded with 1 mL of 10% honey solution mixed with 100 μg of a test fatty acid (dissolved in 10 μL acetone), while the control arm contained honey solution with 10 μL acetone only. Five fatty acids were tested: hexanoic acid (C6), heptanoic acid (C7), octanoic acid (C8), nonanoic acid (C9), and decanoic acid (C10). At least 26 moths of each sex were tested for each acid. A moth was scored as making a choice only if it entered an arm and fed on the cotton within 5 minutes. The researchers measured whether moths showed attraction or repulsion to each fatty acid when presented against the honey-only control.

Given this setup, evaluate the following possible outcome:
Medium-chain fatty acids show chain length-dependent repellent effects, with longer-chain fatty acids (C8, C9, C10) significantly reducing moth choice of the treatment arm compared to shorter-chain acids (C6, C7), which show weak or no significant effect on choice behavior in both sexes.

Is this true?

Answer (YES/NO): NO